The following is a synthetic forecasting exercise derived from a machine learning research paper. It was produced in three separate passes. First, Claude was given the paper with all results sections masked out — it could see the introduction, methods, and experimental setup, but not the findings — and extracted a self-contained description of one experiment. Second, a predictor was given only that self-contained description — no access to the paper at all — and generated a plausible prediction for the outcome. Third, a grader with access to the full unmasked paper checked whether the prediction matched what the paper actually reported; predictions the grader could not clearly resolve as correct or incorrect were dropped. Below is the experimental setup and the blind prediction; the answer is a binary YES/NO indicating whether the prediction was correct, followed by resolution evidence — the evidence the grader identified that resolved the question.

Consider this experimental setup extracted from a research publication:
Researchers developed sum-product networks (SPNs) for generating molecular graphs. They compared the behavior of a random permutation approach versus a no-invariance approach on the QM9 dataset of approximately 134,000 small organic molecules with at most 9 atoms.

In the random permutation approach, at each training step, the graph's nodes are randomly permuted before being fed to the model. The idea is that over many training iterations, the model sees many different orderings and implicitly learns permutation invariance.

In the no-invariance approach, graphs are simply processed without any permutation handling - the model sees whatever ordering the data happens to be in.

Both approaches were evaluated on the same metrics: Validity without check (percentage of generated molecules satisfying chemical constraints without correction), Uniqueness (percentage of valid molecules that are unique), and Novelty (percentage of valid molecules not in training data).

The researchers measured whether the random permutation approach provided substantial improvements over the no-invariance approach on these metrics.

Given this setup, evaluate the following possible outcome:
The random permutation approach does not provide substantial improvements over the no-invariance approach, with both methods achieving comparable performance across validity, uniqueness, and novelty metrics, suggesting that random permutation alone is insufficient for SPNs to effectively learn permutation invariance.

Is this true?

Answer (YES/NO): YES